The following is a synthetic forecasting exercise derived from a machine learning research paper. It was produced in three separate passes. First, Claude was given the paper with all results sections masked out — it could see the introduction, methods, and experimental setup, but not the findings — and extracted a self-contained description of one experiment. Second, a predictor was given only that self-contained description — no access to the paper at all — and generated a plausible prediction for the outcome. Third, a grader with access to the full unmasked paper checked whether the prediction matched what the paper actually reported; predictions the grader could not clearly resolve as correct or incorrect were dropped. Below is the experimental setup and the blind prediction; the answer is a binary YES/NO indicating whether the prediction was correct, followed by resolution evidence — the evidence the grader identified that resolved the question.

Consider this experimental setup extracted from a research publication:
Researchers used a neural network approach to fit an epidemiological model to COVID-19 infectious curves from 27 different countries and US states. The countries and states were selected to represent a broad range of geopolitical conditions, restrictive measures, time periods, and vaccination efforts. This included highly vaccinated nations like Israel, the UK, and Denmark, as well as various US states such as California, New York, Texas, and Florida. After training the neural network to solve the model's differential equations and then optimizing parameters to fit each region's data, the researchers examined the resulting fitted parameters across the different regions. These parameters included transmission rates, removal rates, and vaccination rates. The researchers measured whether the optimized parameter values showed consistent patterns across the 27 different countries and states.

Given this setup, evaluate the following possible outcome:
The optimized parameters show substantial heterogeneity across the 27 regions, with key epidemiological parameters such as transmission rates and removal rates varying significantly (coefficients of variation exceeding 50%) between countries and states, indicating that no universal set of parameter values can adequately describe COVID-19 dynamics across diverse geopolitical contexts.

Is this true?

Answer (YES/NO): NO